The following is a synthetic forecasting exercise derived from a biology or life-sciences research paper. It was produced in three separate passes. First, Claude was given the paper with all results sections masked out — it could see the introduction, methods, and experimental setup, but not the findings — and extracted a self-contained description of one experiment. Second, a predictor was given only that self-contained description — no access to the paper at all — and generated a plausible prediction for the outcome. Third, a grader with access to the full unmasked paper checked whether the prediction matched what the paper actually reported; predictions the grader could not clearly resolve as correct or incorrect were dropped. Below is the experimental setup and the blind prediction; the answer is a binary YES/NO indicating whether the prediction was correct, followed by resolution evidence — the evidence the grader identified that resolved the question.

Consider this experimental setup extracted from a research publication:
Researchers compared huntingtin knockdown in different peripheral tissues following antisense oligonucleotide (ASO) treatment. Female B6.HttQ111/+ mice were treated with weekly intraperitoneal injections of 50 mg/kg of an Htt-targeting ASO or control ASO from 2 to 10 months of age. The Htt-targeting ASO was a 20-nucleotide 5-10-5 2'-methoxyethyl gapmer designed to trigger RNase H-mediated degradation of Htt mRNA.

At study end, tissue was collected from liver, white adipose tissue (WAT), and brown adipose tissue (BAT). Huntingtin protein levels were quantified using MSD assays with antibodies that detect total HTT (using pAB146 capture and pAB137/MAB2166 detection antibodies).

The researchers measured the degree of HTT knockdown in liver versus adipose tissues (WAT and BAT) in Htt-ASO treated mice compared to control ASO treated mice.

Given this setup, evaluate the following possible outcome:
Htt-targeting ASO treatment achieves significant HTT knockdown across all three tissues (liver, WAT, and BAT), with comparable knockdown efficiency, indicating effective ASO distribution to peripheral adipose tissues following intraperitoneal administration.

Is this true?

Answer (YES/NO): YES